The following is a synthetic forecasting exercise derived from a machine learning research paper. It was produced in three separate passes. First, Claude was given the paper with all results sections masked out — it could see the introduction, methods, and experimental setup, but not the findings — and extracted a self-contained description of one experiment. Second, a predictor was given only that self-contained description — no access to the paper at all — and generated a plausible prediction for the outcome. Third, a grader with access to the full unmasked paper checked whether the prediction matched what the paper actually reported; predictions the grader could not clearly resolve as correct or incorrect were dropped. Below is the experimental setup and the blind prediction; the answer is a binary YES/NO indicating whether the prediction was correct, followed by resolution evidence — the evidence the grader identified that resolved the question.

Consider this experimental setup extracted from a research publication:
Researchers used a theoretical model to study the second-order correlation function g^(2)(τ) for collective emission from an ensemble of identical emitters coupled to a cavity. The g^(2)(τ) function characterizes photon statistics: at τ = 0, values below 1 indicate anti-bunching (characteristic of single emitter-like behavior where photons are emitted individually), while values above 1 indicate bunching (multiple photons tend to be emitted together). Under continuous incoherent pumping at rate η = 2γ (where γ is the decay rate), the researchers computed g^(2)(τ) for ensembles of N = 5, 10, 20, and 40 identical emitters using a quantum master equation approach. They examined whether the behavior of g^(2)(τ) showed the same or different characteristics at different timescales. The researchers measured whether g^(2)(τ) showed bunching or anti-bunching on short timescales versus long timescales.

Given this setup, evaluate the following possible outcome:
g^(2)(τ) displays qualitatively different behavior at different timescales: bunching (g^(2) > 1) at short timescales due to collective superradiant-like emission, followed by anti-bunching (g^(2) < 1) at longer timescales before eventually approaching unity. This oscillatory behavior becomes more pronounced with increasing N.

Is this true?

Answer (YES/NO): YES